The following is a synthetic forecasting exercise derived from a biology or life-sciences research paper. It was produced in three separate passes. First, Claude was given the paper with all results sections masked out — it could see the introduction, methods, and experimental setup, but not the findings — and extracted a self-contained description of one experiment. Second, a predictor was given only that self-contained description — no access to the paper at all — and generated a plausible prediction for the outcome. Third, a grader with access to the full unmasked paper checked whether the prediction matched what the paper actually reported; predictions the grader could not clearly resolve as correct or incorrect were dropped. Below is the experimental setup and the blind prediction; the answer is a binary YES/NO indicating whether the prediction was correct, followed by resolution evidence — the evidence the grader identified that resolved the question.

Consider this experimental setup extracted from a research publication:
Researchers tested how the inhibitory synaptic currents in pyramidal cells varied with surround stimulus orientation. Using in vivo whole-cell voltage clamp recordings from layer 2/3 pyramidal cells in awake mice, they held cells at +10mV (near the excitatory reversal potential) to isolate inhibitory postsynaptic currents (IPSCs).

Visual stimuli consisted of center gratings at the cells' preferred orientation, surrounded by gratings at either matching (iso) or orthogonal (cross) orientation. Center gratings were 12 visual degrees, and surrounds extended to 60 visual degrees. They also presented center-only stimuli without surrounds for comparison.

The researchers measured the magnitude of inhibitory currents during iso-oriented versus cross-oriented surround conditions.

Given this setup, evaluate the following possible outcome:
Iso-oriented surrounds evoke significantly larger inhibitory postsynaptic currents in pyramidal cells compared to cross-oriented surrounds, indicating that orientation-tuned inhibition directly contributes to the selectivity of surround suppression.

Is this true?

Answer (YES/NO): NO